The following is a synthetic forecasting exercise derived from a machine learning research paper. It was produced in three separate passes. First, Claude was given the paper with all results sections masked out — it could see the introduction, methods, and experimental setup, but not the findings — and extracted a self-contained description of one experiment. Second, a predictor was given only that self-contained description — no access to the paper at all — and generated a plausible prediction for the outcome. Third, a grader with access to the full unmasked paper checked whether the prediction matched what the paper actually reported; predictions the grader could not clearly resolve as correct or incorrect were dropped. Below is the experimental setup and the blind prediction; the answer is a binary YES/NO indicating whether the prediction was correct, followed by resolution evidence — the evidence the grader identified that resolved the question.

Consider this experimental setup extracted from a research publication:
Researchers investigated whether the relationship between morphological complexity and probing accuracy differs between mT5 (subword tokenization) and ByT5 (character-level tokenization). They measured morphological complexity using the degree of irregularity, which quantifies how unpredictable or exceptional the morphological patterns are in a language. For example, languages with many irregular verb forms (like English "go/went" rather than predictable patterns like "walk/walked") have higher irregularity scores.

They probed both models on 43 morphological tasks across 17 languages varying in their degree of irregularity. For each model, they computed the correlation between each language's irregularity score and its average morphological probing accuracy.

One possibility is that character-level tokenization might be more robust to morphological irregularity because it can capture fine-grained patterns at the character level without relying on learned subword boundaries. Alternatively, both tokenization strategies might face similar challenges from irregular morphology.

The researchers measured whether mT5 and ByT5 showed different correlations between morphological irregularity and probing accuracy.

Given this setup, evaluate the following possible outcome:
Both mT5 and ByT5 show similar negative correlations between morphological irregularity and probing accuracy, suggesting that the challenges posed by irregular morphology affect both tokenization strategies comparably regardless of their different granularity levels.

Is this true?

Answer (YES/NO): NO